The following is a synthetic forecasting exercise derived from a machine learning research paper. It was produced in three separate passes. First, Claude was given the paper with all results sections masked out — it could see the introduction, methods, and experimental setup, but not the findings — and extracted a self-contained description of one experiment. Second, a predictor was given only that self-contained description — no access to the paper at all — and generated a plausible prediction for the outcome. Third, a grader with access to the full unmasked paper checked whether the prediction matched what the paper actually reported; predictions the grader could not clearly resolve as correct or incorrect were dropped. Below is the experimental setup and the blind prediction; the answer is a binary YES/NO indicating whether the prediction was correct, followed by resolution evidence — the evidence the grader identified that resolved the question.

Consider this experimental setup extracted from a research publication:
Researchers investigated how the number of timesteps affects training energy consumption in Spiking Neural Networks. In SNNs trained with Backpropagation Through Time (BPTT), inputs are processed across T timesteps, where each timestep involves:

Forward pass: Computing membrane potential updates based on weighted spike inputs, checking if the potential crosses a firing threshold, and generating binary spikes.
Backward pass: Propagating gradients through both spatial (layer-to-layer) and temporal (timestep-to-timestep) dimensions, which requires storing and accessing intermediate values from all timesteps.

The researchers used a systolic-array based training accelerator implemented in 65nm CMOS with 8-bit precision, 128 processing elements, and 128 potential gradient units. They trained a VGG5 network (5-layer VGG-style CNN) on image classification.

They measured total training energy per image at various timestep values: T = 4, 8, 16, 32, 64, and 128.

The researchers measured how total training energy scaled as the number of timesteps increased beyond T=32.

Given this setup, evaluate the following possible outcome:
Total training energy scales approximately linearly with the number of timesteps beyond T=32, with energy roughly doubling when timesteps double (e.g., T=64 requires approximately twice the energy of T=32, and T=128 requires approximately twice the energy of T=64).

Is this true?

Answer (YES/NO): NO